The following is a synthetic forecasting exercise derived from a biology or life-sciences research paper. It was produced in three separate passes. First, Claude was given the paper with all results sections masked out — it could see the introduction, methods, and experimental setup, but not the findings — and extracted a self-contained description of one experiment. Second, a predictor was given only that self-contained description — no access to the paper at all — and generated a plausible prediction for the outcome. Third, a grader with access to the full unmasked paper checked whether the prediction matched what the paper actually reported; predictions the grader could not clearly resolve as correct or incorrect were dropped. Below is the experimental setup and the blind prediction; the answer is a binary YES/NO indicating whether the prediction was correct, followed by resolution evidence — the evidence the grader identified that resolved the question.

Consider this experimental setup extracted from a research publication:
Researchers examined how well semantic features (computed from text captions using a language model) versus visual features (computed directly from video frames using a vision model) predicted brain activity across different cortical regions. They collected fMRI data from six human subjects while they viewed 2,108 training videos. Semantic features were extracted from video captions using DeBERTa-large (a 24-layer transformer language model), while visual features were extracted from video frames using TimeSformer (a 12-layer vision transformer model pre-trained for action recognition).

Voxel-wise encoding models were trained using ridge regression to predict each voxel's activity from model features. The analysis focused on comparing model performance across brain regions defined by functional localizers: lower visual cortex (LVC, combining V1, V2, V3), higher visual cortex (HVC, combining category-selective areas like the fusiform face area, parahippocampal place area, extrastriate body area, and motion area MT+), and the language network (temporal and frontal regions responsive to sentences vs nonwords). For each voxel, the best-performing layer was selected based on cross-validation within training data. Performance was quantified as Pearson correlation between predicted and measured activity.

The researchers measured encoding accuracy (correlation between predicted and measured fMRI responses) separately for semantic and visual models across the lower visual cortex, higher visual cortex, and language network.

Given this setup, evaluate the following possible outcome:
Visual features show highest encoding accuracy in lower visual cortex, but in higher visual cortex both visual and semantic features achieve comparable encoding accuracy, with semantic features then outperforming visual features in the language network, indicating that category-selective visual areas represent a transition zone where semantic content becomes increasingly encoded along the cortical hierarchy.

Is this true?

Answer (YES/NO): NO